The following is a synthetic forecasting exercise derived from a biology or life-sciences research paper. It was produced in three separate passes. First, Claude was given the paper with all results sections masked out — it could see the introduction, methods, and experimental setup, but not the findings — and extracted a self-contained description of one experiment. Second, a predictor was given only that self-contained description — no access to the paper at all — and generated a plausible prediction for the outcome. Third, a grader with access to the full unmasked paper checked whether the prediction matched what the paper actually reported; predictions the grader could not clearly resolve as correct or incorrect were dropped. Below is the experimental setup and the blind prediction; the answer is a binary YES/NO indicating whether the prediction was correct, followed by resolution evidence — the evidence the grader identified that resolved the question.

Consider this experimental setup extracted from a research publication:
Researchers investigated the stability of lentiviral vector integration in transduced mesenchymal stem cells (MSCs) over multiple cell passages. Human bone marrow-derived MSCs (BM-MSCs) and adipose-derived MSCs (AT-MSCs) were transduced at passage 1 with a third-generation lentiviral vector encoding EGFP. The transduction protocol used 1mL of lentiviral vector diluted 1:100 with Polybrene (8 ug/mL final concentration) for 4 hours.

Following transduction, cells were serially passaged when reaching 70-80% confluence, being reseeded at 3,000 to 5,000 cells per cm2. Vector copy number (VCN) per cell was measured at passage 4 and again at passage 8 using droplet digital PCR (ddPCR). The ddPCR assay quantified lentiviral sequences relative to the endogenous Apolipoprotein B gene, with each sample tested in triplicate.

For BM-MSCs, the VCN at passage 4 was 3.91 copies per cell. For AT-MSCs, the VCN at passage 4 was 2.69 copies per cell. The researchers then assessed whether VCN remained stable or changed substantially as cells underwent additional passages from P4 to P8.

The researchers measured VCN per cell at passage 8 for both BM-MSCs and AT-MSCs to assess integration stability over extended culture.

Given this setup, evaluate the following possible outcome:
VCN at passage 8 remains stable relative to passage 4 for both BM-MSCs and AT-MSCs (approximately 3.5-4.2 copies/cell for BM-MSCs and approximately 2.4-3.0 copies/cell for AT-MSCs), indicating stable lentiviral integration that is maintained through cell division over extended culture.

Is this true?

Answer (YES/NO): NO